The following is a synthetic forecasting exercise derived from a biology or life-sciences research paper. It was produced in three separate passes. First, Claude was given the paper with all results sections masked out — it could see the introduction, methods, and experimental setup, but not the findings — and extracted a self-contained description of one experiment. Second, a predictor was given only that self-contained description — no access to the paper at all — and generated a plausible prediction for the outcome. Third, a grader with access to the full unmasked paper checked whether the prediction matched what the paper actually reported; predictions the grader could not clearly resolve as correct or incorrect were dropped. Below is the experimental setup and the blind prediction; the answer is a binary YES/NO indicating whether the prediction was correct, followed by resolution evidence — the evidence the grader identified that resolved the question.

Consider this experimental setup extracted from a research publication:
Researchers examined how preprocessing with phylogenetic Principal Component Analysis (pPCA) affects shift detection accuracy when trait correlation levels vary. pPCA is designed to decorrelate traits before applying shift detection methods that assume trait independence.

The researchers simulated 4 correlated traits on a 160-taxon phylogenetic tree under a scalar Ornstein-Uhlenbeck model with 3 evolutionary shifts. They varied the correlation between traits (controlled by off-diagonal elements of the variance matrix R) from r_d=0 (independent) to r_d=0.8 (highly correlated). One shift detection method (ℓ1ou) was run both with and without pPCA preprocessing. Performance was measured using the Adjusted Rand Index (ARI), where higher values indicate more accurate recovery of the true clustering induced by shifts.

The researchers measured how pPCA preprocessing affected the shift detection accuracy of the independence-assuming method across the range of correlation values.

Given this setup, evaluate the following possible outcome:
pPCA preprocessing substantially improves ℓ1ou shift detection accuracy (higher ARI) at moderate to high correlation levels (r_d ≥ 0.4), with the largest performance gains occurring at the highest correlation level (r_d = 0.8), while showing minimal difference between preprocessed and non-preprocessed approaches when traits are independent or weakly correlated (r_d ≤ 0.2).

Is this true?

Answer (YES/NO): NO